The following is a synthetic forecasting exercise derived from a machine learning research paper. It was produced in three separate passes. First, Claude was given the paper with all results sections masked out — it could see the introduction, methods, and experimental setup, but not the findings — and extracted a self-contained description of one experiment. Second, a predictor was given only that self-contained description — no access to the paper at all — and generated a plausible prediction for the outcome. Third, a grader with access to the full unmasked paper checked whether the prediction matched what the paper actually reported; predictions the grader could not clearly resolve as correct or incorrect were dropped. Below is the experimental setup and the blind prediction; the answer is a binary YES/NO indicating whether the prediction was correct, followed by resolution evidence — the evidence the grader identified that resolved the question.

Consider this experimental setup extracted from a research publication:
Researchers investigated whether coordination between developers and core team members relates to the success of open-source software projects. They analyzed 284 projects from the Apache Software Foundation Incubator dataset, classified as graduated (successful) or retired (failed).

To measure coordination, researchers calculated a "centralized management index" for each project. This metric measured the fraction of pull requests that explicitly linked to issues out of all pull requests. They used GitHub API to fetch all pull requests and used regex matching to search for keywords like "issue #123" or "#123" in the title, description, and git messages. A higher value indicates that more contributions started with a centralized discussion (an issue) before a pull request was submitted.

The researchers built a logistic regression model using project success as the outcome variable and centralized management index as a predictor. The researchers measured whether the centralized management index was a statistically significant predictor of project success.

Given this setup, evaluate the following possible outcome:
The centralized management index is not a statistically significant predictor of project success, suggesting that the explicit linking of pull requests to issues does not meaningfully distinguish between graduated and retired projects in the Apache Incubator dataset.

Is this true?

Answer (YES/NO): NO